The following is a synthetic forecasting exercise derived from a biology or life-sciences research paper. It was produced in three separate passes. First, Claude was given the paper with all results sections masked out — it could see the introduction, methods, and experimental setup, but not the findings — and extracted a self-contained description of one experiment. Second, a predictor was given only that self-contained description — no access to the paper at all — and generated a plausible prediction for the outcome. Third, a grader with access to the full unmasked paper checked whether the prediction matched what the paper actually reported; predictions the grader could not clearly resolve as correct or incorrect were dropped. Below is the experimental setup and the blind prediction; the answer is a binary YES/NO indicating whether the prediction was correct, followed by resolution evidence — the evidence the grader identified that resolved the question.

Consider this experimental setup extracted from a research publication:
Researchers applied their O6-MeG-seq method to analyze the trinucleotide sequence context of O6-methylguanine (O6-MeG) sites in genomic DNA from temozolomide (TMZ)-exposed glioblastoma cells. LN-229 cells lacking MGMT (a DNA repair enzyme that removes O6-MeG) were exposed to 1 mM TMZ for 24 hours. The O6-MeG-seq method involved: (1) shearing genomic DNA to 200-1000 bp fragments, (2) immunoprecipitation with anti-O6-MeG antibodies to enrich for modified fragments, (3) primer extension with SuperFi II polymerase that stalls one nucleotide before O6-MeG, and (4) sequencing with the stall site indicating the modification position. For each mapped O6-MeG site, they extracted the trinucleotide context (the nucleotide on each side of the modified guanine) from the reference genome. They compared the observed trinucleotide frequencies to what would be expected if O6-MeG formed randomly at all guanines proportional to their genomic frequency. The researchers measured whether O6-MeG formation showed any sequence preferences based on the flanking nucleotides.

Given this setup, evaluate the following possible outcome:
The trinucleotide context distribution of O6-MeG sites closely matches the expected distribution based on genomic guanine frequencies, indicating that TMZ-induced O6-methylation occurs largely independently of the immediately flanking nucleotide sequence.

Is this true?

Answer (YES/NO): NO